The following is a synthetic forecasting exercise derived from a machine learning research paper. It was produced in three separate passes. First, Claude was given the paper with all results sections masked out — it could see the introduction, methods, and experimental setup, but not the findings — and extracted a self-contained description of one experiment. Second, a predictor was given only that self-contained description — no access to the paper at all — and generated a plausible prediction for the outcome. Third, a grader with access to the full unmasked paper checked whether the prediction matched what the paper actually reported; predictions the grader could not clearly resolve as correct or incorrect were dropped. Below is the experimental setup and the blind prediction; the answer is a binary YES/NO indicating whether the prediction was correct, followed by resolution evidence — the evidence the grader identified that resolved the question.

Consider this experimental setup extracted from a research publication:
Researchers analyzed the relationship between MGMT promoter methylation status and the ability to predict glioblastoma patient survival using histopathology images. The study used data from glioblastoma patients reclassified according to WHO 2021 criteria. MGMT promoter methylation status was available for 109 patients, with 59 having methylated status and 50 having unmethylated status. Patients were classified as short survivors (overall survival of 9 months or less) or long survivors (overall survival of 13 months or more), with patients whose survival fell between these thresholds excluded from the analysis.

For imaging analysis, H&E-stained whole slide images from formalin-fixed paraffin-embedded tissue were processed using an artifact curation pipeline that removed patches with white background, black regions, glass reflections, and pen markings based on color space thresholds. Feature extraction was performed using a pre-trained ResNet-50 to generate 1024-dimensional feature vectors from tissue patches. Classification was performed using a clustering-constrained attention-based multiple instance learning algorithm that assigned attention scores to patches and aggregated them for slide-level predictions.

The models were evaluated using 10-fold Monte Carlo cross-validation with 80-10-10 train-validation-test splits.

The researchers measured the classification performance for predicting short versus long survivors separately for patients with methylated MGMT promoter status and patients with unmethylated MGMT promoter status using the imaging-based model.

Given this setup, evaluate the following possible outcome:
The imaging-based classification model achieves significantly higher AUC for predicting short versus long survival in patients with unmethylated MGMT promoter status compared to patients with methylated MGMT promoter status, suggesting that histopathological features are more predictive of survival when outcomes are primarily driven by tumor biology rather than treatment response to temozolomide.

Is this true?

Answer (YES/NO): NO